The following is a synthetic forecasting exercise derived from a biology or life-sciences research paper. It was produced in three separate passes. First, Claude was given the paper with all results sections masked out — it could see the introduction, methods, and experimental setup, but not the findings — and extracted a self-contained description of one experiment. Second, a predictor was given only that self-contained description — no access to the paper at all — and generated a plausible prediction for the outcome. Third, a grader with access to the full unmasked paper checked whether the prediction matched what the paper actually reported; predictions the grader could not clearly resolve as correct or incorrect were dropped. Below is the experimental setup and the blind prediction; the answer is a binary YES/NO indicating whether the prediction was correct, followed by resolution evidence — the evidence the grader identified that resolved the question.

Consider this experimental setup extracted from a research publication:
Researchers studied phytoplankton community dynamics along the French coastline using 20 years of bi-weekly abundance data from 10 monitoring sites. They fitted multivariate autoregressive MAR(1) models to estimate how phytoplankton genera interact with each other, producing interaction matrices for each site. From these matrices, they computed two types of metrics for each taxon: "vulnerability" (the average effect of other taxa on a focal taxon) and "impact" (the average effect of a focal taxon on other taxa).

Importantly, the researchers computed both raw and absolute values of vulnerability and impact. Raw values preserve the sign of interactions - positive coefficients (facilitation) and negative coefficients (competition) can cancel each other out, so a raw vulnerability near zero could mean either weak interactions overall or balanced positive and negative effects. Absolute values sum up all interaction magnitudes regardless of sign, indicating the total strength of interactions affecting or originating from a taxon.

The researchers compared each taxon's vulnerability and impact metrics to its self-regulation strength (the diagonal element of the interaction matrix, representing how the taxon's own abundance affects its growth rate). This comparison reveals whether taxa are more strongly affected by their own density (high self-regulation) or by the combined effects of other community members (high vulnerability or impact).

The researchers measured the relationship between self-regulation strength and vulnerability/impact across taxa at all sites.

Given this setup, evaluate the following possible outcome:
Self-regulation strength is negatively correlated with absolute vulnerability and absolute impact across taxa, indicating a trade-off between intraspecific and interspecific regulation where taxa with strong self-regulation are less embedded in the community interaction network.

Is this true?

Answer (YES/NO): NO